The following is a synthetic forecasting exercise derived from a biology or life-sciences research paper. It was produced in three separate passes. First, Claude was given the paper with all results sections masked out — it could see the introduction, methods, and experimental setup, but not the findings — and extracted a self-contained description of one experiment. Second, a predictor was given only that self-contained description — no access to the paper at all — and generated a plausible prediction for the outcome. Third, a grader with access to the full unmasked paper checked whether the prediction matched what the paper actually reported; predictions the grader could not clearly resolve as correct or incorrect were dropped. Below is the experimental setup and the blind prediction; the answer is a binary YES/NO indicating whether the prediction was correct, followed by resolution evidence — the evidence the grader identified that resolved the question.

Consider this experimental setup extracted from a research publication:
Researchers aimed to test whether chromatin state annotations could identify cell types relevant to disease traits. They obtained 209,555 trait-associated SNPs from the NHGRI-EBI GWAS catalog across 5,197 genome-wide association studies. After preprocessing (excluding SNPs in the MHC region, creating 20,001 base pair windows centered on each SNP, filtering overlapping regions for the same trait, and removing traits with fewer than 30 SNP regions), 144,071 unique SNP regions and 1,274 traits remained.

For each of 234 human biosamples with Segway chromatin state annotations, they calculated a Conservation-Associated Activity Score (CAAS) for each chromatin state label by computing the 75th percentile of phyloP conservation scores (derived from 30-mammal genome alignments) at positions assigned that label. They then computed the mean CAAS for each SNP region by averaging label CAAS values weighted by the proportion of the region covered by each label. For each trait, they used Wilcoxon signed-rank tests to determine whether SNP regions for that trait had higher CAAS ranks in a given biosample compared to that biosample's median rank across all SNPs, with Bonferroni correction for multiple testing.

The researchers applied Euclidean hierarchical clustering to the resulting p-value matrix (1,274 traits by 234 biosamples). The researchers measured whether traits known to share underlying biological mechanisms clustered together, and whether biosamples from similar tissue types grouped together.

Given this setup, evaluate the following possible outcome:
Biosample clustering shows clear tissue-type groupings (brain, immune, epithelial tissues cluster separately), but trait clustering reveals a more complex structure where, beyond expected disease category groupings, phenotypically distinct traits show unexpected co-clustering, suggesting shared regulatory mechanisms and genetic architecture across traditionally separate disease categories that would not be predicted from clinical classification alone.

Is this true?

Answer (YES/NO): YES